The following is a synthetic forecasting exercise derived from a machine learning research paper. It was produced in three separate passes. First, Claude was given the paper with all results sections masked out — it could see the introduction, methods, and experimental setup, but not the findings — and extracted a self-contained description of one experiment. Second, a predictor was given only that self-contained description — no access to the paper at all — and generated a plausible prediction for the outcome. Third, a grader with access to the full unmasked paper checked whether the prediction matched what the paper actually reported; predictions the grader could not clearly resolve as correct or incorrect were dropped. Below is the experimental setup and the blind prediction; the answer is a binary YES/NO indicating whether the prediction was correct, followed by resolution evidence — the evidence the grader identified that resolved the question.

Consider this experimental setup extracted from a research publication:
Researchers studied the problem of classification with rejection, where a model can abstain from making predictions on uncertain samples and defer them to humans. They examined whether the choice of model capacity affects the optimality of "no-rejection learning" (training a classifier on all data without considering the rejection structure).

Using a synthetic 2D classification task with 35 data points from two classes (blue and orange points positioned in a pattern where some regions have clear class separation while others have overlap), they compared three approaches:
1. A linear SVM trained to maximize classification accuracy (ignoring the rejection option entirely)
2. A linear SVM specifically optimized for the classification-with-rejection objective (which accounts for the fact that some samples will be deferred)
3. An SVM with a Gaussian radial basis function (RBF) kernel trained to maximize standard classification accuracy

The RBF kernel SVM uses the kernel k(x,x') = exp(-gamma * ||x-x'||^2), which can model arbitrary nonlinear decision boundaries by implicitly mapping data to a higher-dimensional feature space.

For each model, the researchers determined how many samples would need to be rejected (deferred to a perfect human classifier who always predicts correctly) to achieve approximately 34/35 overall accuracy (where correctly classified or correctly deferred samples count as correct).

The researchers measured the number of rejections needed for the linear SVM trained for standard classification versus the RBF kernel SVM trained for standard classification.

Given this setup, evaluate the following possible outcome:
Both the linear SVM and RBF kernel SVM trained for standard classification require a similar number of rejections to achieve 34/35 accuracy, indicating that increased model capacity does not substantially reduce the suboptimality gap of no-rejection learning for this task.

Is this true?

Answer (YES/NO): NO